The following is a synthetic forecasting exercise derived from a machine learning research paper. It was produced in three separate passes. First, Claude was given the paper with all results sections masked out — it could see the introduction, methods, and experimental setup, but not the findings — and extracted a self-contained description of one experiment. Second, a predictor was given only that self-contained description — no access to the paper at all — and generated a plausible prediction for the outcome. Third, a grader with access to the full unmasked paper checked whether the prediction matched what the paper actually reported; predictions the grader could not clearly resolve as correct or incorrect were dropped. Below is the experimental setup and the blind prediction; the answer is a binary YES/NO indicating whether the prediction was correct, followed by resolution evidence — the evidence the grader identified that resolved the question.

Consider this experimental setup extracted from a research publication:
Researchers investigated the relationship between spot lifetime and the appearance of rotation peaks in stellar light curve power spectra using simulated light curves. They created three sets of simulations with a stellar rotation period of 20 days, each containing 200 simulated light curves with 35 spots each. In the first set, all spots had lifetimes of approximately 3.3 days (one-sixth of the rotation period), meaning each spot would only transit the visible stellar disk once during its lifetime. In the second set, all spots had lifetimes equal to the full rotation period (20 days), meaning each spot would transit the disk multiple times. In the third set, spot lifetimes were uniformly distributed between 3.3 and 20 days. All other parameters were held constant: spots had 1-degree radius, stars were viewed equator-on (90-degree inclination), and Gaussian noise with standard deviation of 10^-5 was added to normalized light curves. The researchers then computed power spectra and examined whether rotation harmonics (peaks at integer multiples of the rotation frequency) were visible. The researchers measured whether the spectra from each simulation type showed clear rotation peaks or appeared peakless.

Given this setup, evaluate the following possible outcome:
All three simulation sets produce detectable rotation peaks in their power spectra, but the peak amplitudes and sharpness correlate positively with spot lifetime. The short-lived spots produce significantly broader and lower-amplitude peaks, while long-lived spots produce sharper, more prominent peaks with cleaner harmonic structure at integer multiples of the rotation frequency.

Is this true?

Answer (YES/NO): NO